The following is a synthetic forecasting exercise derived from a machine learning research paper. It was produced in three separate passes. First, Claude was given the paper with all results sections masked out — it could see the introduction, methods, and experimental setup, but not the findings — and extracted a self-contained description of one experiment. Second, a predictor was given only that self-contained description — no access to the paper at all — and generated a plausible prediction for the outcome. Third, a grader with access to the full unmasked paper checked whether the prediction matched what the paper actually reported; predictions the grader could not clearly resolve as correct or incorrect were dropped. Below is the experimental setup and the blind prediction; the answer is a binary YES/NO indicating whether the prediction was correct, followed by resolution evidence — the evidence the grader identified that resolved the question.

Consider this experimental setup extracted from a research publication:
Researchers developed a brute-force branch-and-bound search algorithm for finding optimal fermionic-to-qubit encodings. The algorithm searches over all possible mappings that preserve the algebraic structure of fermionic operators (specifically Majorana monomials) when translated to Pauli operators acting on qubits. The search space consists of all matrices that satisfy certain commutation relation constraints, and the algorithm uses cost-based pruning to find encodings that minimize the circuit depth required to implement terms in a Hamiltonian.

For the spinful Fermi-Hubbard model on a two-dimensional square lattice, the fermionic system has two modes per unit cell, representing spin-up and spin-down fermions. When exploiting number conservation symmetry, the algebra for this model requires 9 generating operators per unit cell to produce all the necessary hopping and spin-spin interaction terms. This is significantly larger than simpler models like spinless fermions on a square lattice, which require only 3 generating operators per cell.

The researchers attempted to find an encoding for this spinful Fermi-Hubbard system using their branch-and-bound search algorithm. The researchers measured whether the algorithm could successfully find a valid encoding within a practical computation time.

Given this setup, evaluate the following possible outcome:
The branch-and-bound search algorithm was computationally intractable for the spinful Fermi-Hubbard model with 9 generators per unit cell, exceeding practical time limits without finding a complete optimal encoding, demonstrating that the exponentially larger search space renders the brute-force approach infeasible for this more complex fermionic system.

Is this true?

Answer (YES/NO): YES